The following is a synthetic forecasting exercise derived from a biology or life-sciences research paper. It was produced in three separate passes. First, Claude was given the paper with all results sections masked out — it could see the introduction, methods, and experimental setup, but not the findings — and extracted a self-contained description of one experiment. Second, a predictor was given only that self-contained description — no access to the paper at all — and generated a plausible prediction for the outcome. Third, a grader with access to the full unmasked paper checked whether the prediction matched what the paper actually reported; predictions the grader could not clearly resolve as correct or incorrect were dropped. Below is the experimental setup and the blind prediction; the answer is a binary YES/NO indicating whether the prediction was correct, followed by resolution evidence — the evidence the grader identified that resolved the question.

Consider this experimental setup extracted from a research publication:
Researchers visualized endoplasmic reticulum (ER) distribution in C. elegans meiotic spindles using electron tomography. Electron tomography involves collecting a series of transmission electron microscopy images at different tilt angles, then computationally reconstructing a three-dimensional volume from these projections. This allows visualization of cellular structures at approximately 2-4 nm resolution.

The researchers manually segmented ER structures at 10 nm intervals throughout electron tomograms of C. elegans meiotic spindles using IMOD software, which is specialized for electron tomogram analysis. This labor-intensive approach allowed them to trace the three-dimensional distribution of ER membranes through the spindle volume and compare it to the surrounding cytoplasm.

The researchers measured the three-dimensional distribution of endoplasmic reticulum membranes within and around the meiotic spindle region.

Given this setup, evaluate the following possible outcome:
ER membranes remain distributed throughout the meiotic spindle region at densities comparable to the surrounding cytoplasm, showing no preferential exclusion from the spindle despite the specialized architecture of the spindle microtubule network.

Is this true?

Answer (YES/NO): NO